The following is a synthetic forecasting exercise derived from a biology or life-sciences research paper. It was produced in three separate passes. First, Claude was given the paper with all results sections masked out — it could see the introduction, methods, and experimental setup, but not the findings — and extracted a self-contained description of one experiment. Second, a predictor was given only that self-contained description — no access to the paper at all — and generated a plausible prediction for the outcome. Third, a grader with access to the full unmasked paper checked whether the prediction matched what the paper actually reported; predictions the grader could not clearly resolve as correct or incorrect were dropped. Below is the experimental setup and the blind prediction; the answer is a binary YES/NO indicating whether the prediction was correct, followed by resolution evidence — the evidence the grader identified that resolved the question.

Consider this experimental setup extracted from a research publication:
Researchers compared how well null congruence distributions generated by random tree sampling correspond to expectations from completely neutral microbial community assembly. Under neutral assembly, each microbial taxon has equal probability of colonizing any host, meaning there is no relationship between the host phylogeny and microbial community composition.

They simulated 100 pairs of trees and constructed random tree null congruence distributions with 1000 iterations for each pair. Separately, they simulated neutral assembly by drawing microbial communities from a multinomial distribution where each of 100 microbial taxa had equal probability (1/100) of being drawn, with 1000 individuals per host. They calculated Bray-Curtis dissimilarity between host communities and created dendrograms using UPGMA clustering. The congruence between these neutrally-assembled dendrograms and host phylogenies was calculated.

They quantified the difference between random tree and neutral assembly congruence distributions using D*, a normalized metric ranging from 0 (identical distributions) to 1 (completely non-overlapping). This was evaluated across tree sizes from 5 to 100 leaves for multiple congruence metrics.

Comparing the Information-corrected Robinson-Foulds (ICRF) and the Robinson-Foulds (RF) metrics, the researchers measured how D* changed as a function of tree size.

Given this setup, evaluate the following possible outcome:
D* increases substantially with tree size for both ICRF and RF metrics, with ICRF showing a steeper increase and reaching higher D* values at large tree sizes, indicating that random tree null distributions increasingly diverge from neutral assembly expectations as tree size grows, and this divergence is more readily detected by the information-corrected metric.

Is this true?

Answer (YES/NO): NO